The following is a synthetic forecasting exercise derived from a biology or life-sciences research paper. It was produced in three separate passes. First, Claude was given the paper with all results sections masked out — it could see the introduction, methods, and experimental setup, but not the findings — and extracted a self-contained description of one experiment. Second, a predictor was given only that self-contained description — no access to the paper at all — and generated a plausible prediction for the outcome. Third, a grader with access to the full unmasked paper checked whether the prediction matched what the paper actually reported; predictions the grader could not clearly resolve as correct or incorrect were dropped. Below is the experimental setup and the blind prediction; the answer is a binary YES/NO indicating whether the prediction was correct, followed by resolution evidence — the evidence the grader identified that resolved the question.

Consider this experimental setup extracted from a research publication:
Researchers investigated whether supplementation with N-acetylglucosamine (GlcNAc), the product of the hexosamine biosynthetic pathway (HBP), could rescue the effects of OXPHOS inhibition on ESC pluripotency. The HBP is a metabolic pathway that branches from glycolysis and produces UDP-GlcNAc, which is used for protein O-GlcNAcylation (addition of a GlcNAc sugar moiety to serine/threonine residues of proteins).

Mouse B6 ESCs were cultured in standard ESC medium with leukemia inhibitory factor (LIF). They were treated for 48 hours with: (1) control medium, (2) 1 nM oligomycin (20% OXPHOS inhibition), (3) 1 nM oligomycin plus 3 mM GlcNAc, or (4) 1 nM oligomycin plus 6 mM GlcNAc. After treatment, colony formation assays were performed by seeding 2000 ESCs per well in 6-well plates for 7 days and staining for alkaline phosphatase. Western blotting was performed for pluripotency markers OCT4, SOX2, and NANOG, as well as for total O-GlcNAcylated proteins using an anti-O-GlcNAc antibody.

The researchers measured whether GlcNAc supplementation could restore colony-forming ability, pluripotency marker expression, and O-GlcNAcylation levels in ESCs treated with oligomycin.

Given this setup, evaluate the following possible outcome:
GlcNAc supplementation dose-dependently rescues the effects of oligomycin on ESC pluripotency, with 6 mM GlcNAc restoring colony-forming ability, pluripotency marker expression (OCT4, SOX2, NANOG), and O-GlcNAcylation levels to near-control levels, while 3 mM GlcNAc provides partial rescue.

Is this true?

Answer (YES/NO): NO